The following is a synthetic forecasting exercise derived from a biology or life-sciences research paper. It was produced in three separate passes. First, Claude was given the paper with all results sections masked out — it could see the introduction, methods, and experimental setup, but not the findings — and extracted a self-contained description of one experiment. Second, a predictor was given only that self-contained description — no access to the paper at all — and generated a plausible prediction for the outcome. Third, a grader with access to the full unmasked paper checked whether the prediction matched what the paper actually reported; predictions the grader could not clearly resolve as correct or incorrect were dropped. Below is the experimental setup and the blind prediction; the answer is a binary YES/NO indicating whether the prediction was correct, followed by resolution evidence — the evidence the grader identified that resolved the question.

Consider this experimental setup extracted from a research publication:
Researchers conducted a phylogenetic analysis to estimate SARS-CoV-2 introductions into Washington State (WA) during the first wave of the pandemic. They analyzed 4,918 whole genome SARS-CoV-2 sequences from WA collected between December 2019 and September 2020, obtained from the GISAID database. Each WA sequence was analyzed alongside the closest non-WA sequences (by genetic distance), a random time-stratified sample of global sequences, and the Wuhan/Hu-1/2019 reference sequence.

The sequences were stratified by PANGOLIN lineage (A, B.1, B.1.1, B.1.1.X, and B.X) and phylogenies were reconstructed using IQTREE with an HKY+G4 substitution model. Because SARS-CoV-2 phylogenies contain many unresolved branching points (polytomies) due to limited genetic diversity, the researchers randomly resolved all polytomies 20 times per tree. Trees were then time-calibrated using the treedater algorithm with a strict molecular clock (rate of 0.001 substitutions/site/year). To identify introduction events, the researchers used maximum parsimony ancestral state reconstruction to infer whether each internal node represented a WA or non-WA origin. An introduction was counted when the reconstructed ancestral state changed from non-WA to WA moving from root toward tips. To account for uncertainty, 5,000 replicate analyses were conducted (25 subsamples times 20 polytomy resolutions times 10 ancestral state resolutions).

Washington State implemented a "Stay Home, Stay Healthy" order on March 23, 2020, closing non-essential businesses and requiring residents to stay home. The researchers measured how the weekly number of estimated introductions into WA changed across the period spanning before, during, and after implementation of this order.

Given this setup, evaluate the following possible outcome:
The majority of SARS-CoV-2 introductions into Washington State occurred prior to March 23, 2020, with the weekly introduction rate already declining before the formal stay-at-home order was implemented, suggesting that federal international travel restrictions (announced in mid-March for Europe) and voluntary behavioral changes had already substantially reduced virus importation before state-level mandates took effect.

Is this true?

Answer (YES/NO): NO